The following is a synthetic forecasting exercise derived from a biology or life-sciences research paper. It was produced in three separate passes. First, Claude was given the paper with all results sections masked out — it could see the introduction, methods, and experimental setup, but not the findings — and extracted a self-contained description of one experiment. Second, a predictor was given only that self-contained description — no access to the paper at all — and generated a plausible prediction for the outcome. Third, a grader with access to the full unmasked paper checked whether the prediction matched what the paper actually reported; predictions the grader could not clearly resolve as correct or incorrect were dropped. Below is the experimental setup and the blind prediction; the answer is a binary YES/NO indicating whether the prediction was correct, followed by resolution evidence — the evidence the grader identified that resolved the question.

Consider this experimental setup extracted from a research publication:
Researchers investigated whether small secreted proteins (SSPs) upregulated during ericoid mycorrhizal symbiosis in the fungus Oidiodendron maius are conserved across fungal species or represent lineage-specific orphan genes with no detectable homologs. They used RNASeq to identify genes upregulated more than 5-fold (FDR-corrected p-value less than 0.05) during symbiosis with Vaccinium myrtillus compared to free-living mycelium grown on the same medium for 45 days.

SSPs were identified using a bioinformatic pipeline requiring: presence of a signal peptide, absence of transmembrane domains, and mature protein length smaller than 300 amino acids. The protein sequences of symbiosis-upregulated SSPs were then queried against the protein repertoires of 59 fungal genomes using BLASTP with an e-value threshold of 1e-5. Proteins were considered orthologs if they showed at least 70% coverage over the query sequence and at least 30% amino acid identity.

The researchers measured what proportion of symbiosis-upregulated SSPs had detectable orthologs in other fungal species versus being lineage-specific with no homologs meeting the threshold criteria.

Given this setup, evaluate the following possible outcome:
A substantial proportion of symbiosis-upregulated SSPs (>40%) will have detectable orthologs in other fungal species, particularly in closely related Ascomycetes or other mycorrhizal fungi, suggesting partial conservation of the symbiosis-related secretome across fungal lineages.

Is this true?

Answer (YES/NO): YES